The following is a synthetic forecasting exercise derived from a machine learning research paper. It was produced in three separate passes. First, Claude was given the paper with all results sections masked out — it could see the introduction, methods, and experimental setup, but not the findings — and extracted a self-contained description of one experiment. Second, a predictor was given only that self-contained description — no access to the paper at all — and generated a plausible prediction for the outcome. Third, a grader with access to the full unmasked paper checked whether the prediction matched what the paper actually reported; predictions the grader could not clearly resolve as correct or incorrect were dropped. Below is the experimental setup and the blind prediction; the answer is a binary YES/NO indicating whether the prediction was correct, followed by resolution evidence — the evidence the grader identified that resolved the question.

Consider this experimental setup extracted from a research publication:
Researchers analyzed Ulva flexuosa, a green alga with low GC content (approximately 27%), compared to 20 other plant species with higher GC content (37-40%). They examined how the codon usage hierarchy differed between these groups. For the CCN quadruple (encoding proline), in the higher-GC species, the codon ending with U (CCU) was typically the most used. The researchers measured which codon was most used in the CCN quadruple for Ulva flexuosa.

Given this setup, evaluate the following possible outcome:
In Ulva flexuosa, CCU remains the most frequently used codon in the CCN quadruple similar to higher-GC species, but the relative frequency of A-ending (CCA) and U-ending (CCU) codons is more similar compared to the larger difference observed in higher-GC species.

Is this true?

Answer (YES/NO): NO